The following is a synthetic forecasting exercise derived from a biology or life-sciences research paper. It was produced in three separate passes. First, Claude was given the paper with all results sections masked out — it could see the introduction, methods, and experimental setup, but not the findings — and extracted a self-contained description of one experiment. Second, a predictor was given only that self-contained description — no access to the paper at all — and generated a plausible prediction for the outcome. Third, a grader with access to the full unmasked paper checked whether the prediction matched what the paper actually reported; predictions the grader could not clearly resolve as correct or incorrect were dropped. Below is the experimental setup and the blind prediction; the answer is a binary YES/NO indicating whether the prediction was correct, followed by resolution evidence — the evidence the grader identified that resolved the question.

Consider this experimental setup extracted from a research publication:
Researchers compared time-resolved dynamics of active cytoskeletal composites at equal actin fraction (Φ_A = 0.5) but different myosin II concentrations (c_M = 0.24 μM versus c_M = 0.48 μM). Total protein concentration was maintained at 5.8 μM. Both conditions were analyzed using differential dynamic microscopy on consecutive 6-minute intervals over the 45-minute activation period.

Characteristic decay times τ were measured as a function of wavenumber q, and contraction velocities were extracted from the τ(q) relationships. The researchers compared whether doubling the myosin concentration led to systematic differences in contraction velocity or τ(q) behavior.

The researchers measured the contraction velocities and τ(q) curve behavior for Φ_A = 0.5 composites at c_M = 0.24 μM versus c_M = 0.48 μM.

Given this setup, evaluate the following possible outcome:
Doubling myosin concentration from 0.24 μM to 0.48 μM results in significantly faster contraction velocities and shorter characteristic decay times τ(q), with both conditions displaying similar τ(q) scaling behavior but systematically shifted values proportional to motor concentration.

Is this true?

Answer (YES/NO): NO